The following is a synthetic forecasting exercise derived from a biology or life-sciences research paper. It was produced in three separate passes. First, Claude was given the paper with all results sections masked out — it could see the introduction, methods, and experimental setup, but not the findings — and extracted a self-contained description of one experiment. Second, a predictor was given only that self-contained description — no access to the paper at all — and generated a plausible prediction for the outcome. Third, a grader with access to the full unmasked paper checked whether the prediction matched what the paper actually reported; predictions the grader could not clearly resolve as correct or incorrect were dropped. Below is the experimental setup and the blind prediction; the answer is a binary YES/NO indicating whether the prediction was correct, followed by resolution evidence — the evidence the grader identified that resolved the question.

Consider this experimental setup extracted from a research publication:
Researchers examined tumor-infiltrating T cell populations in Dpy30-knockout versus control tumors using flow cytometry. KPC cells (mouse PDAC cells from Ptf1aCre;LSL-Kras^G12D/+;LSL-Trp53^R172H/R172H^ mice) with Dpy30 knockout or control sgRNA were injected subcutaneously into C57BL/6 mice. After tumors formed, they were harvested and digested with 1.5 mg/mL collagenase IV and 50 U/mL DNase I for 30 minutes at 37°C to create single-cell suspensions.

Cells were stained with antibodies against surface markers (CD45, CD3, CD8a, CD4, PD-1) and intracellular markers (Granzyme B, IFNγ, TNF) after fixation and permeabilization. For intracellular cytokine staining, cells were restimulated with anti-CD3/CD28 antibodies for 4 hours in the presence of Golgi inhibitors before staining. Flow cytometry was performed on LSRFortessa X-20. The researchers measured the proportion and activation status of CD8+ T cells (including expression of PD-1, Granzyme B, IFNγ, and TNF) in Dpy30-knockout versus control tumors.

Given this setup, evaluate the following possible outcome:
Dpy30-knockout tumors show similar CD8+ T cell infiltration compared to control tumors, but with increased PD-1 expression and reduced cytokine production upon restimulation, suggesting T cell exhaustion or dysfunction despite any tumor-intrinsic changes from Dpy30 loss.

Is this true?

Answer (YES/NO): NO